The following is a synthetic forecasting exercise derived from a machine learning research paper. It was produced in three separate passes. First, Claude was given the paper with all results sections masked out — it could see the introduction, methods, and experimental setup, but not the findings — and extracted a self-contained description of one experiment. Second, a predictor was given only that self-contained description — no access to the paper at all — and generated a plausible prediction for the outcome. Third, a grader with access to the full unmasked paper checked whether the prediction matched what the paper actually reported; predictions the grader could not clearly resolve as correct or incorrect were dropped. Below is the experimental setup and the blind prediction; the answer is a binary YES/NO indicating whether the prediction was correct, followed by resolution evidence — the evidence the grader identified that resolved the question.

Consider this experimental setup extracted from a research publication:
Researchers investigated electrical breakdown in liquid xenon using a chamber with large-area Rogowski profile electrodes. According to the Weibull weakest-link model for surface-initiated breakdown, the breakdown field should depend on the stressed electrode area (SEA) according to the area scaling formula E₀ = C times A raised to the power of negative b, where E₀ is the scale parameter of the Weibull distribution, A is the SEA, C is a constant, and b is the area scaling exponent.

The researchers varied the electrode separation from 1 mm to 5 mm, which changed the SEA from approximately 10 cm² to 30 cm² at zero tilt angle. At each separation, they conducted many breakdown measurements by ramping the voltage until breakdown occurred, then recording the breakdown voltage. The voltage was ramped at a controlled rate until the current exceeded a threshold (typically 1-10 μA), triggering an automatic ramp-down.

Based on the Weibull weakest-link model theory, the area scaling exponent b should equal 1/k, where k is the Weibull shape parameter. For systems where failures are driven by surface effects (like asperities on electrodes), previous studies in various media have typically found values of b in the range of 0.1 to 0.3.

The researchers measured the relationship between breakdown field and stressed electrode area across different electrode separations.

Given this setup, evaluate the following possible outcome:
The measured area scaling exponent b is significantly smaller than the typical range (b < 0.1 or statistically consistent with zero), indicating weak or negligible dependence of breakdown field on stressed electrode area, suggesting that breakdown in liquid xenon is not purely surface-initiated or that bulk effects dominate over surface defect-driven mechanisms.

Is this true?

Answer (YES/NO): NO